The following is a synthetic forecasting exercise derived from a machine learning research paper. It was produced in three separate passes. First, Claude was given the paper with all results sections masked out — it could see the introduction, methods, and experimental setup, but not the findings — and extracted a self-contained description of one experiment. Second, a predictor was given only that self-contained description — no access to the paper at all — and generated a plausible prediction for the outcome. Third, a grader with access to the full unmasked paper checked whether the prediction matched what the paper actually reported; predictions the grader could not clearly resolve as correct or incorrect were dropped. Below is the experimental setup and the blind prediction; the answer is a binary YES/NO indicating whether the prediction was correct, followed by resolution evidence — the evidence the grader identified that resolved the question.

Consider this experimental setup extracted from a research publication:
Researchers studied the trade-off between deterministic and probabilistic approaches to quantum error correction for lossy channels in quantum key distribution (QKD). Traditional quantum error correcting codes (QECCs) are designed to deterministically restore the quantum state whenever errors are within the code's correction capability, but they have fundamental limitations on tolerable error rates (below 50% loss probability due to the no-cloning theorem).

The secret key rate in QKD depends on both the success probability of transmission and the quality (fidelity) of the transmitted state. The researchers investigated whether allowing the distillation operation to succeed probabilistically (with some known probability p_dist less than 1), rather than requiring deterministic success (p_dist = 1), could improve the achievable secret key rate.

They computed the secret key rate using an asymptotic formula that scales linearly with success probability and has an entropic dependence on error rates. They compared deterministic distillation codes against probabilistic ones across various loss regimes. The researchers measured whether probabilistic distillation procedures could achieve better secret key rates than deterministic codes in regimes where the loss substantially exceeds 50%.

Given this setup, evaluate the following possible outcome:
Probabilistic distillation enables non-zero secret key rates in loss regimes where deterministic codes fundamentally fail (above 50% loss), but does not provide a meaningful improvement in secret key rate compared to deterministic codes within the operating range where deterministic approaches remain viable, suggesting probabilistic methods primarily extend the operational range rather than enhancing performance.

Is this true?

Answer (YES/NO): NO